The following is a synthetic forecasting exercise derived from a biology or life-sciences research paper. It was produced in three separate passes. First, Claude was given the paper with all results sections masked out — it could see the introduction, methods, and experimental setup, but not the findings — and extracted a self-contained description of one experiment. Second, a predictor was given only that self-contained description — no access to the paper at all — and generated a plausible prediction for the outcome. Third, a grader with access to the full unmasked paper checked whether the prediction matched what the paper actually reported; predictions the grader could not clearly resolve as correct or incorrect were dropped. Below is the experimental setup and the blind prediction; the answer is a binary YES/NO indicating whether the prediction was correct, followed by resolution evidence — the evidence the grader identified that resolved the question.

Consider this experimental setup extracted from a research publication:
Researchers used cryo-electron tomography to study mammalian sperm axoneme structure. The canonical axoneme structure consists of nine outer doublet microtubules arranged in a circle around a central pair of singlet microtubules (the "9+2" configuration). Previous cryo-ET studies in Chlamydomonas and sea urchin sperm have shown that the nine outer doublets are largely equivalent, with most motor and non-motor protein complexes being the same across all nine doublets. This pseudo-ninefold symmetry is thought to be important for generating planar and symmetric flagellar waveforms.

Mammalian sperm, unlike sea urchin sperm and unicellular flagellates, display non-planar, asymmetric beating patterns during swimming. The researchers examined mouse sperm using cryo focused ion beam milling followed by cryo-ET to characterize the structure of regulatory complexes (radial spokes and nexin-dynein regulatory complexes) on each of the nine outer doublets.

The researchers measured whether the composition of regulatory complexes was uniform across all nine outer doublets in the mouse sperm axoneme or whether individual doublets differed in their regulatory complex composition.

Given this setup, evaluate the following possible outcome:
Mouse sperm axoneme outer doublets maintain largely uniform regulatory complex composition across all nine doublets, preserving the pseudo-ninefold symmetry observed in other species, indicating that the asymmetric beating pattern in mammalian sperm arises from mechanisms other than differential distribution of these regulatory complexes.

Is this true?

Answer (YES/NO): NO